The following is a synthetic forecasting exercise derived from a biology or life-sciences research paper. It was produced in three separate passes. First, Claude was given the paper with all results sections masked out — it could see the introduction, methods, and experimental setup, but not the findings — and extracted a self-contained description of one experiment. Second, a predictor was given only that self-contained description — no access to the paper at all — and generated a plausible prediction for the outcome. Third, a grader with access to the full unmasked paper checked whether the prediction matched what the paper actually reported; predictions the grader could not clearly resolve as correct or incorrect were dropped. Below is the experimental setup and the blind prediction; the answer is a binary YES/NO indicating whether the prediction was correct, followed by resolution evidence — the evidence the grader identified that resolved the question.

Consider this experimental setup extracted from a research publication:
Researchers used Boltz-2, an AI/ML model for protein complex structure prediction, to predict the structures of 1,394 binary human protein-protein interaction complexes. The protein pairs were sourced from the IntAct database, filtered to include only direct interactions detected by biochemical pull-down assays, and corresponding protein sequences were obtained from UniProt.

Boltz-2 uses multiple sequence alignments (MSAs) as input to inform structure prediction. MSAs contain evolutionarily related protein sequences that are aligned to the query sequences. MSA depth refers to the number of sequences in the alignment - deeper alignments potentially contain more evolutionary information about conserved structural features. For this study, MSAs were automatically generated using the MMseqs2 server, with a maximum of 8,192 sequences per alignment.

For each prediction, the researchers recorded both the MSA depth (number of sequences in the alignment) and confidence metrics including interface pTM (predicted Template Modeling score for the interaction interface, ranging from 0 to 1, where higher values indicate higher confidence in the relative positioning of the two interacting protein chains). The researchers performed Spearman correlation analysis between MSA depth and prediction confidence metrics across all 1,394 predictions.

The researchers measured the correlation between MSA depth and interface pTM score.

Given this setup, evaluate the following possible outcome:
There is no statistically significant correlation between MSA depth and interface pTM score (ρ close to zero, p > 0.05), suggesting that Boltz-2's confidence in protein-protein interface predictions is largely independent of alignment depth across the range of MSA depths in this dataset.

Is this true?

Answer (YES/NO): NO